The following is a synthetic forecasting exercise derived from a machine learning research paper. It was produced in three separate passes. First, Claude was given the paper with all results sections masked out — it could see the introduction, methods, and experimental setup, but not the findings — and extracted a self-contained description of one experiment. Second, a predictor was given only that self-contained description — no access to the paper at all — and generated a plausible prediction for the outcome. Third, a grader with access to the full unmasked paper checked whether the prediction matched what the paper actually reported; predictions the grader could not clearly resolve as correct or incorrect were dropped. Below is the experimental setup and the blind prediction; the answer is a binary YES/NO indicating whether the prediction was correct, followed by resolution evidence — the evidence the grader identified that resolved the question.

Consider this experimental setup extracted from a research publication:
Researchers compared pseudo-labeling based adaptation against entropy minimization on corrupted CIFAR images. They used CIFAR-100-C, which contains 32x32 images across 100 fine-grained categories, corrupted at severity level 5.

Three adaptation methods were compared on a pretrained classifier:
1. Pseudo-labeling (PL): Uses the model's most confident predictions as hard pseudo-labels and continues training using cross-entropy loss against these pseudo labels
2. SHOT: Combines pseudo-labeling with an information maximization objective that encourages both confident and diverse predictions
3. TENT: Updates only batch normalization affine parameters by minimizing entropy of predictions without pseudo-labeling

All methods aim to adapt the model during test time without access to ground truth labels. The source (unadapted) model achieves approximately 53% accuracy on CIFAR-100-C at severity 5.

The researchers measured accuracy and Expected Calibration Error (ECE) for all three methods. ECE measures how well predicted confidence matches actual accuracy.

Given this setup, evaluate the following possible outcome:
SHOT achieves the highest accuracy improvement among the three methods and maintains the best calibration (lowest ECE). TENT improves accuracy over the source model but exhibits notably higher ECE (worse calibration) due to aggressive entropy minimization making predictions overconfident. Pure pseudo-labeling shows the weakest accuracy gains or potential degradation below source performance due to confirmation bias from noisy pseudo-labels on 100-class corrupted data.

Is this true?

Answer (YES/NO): NO